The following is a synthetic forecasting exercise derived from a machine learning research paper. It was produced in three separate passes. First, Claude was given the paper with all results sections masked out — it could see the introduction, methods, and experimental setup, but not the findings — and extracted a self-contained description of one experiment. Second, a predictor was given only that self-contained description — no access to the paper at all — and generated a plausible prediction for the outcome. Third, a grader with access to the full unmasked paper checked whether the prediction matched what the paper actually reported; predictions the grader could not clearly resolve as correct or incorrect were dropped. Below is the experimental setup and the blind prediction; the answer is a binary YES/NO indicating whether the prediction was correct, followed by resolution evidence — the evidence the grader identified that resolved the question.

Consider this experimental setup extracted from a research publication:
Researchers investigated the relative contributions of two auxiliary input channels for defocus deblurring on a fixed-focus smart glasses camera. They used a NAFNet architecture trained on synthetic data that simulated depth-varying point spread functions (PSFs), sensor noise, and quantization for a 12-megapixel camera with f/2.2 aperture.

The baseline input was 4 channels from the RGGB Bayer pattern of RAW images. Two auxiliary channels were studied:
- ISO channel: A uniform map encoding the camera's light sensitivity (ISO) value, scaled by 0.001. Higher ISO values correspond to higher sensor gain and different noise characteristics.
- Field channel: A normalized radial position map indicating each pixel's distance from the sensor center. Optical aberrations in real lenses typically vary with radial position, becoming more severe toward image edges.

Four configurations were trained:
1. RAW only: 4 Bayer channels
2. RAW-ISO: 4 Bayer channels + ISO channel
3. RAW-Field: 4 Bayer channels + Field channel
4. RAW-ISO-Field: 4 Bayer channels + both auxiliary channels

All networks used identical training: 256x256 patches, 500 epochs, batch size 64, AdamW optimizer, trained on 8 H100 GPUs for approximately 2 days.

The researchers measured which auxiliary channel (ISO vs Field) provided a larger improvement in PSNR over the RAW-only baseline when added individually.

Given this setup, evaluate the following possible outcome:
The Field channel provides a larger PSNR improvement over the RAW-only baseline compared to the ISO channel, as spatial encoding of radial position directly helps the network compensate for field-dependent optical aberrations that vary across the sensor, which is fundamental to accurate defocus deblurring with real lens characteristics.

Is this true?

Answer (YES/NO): NO